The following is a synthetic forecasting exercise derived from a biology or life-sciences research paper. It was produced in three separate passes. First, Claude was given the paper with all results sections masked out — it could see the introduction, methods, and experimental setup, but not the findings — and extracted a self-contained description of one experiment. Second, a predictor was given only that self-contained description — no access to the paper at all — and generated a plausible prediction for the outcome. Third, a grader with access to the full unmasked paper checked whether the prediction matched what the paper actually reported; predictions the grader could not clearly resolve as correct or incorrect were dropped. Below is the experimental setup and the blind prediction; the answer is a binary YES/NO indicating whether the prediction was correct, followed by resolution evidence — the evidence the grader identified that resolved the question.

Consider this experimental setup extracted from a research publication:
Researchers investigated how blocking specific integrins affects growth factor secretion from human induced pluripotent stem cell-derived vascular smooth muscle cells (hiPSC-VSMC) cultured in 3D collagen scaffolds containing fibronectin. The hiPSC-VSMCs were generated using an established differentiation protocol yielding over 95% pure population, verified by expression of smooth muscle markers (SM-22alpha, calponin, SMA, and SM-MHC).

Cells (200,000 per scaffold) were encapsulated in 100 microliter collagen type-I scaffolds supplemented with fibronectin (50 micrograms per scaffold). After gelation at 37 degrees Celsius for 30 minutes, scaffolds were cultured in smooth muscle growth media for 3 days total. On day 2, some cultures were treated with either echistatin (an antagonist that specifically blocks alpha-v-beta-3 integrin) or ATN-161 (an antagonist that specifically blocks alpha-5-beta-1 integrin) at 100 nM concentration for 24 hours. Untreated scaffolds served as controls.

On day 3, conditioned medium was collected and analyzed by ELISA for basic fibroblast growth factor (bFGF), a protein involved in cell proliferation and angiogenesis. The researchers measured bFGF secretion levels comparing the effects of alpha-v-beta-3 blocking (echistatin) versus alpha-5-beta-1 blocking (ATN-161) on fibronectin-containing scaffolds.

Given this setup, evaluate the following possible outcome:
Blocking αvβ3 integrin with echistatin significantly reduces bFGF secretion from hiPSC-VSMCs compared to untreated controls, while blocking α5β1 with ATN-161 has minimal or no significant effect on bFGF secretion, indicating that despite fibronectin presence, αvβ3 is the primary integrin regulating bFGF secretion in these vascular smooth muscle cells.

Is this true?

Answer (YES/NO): YES